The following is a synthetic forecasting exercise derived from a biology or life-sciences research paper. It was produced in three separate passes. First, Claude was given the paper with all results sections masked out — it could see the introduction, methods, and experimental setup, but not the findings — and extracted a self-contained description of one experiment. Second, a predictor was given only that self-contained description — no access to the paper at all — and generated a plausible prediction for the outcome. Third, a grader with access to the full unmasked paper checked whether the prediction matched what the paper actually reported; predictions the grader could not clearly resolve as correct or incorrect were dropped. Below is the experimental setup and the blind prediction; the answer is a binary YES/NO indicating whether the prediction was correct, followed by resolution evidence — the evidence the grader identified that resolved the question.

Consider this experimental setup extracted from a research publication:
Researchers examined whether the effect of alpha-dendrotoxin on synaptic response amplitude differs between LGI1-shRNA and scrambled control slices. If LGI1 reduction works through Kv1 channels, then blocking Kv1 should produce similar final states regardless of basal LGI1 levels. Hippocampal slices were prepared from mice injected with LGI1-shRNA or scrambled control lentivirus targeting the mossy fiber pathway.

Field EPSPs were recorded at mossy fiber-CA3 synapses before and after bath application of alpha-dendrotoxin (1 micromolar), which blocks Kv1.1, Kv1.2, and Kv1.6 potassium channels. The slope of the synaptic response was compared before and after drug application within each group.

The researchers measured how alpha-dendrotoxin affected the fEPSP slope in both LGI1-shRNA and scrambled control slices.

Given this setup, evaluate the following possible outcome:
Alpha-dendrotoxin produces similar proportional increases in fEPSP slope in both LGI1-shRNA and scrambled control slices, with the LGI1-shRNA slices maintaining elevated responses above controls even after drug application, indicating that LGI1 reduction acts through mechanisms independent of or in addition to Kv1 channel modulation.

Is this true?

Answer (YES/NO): NO